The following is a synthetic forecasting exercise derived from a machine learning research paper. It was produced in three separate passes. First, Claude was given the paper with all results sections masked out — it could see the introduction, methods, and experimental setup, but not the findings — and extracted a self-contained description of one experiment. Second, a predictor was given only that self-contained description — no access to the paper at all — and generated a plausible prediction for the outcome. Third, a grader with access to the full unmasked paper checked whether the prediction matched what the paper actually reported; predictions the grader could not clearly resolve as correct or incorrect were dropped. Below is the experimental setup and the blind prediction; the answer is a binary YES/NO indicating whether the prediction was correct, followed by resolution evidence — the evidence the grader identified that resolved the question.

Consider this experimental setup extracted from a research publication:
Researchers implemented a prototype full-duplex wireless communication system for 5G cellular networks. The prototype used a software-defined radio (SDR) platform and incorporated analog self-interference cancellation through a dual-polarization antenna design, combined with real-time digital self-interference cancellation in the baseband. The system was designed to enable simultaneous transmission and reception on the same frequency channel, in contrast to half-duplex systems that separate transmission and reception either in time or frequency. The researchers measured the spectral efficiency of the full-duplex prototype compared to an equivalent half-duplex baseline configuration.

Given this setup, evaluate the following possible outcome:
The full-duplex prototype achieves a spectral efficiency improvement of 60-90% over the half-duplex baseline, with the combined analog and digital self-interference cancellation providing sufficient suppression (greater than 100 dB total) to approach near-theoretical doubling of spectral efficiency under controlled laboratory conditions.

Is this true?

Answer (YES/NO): YES